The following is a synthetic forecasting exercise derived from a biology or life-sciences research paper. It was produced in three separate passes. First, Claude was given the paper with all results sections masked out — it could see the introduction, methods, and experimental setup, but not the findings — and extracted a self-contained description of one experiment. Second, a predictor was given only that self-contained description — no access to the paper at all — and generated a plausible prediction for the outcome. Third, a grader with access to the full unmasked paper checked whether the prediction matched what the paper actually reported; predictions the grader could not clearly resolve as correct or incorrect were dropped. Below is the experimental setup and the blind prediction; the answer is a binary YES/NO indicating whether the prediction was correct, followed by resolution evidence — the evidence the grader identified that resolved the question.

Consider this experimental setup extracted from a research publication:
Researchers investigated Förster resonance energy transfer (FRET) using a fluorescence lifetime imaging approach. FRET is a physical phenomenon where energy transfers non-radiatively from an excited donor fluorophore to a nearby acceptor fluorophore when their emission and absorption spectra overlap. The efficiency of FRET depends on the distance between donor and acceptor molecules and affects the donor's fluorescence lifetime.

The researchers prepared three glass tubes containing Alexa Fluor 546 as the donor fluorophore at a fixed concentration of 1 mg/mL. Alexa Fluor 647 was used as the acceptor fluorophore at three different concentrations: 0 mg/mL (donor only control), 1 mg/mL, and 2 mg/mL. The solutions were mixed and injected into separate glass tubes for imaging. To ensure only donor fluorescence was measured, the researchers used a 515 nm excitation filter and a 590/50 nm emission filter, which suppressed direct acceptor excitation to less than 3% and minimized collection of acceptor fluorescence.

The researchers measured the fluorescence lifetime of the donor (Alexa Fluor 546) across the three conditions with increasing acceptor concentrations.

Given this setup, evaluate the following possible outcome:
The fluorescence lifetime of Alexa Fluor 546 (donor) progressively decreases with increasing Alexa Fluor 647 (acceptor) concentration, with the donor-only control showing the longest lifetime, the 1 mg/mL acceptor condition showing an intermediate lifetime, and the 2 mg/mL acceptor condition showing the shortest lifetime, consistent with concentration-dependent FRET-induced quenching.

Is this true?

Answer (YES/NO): YES